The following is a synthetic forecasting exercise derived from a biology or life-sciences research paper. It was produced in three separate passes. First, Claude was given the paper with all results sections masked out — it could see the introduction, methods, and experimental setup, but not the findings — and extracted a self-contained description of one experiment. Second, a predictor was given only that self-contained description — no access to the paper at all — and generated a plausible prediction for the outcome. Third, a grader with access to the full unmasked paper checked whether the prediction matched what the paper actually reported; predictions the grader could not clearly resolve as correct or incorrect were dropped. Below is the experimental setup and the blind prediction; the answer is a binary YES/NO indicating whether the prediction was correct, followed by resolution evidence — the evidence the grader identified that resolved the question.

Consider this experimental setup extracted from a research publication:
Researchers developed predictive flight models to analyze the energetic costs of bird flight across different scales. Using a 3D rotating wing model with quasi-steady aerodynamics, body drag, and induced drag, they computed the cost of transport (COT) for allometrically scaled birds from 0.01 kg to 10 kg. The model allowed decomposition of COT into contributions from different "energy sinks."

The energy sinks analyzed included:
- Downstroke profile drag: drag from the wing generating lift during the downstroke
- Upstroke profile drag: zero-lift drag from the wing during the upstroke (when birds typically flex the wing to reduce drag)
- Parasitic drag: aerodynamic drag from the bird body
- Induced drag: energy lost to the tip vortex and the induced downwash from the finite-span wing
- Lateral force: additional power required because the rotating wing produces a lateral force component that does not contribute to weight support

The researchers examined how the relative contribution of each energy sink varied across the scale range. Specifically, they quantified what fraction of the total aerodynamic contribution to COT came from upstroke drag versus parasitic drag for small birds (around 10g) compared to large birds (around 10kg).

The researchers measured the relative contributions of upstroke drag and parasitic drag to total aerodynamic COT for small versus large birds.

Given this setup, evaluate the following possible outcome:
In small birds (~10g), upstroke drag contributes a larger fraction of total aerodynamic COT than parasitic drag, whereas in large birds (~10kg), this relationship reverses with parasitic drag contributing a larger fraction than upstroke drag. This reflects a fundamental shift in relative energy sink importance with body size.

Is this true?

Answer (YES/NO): NO